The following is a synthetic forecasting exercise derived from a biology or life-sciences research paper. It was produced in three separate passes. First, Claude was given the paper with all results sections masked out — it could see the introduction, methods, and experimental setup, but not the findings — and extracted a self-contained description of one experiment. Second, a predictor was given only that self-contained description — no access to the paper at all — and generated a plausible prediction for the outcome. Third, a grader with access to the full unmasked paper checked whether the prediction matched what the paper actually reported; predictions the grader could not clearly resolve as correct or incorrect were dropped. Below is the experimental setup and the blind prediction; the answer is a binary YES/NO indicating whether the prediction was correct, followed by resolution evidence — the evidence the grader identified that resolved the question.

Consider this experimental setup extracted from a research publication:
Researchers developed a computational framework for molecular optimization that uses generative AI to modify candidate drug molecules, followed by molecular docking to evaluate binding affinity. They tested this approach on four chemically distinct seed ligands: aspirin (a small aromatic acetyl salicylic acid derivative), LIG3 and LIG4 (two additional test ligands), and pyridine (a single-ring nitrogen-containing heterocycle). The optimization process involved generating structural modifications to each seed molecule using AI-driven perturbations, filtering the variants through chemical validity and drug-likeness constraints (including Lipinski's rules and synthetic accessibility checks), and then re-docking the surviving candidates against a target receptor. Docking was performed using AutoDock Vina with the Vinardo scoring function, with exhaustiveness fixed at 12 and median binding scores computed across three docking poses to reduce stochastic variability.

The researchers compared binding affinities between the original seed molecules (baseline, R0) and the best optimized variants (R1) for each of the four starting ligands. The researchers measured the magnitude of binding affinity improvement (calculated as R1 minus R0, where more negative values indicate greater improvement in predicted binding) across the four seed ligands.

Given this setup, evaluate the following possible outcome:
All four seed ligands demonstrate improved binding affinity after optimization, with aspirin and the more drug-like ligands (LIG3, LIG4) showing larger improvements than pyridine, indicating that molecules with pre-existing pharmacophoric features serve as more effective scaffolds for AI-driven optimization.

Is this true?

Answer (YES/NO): NO